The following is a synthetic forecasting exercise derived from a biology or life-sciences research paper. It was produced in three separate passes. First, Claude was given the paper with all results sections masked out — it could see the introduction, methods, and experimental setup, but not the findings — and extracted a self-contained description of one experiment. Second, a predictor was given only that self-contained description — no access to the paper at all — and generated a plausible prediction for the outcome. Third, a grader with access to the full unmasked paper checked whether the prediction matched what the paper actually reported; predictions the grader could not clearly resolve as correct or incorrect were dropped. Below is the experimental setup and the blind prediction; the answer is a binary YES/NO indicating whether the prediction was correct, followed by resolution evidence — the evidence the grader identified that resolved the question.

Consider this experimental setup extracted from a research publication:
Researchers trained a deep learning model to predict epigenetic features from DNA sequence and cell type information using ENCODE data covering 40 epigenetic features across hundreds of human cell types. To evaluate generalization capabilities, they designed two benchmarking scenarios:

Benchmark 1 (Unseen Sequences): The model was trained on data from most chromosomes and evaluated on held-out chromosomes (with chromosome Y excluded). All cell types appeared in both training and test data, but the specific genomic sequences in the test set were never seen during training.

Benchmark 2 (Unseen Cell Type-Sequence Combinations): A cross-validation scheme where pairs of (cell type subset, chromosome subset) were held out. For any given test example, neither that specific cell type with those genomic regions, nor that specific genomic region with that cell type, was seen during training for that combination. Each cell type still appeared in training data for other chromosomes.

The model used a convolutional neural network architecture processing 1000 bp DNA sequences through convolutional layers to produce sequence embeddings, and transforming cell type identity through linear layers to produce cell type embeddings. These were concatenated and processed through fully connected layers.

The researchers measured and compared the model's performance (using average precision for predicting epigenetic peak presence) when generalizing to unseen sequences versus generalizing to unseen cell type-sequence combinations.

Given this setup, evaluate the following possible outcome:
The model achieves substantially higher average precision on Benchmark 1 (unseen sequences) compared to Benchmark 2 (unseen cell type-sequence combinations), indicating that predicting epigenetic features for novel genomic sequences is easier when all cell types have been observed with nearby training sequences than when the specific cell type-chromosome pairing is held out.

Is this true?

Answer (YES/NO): NO